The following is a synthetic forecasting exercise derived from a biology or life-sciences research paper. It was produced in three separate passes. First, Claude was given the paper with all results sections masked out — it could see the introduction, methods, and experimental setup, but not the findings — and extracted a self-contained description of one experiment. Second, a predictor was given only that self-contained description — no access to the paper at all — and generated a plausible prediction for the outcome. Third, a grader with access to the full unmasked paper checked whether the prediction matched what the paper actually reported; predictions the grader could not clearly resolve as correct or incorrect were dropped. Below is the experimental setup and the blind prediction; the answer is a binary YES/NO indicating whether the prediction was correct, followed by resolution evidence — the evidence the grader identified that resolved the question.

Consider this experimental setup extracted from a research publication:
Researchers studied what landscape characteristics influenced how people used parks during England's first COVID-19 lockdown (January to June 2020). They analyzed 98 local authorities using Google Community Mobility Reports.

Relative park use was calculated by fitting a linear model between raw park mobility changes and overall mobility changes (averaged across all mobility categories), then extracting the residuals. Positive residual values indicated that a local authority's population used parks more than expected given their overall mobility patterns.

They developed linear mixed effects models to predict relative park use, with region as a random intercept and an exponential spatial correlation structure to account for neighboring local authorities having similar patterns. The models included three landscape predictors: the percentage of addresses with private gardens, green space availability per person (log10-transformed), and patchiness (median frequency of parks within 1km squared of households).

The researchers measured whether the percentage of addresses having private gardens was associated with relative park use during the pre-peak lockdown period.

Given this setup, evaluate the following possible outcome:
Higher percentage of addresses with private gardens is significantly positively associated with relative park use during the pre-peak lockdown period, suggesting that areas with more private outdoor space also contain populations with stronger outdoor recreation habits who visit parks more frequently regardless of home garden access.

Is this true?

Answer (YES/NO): NO